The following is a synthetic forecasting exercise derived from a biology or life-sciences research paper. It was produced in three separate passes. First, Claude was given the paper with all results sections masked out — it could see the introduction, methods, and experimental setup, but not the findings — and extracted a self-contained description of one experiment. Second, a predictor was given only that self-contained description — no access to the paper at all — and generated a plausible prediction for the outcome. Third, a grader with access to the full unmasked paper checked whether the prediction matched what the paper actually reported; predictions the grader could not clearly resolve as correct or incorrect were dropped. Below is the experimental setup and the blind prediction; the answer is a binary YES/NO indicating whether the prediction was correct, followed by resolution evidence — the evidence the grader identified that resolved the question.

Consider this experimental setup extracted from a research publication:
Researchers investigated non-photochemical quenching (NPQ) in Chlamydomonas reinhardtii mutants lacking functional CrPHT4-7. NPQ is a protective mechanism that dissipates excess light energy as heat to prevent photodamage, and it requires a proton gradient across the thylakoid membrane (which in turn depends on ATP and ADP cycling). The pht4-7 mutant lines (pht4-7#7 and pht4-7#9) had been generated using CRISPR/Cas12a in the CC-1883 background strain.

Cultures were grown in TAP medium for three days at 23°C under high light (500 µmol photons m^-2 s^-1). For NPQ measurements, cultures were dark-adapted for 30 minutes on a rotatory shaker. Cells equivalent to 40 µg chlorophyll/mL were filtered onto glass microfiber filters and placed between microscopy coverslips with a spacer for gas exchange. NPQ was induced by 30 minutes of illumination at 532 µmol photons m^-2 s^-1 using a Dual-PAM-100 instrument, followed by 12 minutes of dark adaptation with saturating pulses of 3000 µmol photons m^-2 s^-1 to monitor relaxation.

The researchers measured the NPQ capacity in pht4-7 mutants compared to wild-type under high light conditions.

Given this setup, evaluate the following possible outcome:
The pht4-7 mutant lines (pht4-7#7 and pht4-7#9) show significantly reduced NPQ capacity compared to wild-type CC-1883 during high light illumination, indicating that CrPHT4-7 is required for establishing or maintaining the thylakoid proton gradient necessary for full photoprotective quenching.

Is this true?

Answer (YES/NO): NO